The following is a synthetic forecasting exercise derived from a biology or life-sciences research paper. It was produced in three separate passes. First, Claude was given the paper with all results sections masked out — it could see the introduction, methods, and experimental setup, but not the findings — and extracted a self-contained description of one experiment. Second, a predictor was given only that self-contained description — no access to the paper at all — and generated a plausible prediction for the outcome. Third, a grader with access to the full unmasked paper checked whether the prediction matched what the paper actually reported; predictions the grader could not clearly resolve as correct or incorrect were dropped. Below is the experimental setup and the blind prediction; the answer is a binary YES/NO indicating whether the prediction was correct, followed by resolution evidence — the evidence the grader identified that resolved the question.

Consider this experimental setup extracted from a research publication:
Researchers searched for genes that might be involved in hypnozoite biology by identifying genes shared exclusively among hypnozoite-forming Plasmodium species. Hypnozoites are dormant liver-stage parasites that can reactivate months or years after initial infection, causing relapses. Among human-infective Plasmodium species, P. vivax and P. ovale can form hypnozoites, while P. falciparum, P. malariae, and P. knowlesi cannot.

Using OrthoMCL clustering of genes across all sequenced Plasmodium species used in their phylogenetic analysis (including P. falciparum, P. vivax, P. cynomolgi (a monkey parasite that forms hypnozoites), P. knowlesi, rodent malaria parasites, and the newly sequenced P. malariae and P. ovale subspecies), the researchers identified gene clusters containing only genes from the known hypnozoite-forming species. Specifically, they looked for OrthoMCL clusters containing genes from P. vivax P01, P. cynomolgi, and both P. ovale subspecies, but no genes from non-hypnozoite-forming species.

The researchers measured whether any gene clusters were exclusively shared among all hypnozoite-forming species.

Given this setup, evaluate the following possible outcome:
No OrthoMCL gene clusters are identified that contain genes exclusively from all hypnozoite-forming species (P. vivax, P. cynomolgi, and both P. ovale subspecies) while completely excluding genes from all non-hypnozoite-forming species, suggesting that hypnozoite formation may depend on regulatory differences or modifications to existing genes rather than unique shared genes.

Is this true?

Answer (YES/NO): NO